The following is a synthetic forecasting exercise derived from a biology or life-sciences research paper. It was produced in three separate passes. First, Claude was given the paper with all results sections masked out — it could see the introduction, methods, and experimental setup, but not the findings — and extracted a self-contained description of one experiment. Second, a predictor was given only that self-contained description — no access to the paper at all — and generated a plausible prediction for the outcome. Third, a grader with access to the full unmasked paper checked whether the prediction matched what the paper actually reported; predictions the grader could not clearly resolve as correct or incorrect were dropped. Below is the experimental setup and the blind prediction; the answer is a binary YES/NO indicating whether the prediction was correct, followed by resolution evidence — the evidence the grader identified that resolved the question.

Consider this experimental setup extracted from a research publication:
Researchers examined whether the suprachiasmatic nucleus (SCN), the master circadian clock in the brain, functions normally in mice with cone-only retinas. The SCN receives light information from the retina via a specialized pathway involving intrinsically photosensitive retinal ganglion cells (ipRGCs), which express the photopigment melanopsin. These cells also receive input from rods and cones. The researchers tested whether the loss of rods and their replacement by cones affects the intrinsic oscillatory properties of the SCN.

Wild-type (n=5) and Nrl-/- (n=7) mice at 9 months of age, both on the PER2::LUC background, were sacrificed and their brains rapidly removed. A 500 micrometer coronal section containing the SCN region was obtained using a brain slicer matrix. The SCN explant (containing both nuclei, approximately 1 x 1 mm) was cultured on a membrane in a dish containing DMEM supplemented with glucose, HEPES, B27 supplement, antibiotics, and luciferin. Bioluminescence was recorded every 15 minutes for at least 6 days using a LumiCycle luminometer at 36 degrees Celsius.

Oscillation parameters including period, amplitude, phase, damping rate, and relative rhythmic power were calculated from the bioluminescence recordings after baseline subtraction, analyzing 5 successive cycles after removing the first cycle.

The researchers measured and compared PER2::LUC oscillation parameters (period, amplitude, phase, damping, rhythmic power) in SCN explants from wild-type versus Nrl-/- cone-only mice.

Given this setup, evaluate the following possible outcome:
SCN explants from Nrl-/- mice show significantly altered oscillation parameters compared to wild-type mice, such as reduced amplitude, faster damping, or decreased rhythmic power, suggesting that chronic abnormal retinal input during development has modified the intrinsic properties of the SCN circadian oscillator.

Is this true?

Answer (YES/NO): NO